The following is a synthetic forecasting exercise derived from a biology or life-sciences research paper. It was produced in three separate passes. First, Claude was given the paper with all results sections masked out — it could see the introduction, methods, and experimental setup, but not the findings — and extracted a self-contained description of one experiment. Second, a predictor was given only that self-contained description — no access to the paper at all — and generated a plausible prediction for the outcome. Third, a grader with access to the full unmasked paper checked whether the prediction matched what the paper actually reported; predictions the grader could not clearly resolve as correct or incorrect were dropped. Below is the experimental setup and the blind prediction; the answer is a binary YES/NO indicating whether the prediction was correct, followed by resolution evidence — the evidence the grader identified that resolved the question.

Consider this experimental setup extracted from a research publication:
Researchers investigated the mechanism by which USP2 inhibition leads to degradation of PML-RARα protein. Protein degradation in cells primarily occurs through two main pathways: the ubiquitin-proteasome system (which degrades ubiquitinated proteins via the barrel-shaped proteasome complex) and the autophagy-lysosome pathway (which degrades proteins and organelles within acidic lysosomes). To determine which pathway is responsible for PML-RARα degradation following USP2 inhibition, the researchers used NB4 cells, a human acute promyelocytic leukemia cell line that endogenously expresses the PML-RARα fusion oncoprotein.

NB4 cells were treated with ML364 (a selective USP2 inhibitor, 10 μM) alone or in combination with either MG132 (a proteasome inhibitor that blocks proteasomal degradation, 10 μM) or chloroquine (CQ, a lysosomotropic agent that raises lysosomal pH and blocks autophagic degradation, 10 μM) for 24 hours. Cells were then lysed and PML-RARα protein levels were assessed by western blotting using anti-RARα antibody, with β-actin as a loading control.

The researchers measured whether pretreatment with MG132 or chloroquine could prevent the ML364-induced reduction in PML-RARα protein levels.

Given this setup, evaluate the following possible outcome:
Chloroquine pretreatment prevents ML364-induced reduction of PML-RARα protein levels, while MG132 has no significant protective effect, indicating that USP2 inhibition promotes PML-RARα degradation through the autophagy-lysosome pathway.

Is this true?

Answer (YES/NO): NO